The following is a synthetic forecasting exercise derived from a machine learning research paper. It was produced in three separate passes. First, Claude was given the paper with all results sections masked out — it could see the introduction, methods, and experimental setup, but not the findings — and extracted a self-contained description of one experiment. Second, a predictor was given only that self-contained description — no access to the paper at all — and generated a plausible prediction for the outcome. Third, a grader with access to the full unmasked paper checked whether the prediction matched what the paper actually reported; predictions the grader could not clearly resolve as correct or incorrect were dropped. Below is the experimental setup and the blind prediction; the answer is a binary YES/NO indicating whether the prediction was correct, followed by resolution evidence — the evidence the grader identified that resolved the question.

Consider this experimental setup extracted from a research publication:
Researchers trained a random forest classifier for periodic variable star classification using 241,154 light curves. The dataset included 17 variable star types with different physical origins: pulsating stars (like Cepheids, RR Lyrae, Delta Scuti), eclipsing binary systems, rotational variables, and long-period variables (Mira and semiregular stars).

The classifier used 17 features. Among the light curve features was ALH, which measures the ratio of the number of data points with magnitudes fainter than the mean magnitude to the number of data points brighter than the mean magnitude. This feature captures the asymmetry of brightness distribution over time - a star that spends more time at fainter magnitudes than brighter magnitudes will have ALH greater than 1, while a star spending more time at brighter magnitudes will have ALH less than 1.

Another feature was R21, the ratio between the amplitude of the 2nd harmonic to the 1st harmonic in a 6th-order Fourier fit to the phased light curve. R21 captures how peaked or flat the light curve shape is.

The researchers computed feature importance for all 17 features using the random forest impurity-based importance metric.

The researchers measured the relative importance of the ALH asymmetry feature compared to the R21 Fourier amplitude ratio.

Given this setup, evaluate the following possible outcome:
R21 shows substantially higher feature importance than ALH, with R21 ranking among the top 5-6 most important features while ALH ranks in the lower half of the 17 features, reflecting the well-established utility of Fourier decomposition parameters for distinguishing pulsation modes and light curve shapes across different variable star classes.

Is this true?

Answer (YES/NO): YES